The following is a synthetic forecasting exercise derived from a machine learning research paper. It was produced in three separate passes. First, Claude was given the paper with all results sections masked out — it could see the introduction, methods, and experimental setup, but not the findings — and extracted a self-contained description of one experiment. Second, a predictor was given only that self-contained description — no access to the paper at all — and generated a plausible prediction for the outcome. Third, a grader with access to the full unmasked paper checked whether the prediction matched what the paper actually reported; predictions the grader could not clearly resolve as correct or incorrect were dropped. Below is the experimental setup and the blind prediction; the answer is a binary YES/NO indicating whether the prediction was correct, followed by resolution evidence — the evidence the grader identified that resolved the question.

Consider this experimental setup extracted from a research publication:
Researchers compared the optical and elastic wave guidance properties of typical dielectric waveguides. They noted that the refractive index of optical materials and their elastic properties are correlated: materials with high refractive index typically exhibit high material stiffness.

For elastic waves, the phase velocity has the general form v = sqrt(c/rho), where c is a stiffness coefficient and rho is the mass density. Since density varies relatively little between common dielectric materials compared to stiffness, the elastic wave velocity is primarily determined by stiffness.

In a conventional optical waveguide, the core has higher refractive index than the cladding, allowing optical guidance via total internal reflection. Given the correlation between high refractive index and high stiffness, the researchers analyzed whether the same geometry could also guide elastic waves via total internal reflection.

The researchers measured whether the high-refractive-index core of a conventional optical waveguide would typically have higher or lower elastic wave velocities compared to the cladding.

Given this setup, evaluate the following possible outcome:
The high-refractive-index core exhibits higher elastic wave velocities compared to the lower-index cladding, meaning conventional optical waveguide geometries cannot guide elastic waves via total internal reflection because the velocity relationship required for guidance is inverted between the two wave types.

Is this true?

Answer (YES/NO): YES